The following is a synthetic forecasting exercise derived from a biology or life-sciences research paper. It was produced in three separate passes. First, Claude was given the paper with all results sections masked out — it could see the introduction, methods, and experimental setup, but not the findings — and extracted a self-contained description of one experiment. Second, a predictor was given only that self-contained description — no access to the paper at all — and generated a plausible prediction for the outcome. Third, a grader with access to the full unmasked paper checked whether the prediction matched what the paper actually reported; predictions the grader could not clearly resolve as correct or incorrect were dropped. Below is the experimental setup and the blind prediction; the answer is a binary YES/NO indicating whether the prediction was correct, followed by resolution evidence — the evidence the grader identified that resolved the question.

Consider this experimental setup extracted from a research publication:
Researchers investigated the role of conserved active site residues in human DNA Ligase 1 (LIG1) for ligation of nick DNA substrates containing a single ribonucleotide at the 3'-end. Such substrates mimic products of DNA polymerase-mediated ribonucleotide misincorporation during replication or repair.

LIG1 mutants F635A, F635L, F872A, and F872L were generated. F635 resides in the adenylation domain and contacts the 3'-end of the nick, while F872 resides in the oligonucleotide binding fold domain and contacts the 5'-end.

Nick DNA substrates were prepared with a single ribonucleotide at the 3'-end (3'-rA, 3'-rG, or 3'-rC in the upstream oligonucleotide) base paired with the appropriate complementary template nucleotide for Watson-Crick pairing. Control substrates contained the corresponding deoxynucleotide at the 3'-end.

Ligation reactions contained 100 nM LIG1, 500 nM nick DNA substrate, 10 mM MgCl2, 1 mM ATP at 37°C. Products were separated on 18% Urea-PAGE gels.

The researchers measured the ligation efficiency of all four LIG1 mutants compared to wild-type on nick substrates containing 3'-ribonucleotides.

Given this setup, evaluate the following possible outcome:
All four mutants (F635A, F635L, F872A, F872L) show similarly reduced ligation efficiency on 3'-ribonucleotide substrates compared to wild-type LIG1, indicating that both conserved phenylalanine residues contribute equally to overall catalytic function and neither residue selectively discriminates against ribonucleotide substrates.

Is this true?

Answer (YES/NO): NO